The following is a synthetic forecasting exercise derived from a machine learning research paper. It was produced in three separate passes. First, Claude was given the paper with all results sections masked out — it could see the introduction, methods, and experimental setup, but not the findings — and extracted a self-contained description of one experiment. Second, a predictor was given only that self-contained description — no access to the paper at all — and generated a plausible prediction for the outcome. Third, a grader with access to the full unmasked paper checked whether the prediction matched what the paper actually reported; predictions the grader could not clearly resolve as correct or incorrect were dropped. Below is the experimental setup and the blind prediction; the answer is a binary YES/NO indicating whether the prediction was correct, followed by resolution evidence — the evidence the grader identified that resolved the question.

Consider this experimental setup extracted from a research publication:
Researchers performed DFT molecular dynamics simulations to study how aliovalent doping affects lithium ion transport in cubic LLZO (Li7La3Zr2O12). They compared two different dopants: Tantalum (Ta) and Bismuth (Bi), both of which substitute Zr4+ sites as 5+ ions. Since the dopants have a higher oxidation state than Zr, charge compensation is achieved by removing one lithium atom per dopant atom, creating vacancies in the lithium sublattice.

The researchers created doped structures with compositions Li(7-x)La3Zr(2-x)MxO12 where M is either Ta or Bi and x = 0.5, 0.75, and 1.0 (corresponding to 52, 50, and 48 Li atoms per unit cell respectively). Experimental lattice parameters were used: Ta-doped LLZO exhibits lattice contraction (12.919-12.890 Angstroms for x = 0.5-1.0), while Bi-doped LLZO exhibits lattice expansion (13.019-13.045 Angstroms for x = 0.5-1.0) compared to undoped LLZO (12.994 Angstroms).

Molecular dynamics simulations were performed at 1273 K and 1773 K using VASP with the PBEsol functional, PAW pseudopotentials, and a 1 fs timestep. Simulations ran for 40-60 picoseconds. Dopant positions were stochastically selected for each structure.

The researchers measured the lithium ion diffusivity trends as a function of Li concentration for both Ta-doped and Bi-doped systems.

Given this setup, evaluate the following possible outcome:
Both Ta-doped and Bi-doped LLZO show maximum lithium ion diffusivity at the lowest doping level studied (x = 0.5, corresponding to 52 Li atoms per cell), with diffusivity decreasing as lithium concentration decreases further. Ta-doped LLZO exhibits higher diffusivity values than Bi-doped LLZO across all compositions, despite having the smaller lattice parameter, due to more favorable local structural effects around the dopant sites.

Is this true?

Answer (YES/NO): NO